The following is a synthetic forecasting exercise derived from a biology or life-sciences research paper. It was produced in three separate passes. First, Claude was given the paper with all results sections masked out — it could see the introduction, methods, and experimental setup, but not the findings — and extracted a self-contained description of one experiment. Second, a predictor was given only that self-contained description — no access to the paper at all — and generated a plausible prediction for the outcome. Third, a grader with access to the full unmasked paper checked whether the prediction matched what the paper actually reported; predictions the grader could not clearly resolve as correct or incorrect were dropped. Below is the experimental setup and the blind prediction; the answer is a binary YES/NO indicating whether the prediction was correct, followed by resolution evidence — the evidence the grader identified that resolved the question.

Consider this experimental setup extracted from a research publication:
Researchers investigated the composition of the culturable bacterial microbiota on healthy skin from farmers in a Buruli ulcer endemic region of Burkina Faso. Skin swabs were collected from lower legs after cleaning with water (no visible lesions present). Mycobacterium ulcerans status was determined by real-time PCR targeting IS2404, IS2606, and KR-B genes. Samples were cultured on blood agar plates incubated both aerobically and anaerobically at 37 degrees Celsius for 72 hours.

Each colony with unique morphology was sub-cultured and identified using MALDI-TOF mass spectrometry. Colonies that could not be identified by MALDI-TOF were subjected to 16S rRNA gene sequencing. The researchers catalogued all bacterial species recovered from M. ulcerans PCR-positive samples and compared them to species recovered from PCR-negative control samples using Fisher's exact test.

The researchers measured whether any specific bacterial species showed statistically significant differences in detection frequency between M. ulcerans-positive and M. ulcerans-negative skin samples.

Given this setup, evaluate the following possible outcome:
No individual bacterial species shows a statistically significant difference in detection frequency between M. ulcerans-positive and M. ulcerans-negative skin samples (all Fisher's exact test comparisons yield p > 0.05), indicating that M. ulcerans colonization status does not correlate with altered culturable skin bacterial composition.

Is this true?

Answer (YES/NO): YES